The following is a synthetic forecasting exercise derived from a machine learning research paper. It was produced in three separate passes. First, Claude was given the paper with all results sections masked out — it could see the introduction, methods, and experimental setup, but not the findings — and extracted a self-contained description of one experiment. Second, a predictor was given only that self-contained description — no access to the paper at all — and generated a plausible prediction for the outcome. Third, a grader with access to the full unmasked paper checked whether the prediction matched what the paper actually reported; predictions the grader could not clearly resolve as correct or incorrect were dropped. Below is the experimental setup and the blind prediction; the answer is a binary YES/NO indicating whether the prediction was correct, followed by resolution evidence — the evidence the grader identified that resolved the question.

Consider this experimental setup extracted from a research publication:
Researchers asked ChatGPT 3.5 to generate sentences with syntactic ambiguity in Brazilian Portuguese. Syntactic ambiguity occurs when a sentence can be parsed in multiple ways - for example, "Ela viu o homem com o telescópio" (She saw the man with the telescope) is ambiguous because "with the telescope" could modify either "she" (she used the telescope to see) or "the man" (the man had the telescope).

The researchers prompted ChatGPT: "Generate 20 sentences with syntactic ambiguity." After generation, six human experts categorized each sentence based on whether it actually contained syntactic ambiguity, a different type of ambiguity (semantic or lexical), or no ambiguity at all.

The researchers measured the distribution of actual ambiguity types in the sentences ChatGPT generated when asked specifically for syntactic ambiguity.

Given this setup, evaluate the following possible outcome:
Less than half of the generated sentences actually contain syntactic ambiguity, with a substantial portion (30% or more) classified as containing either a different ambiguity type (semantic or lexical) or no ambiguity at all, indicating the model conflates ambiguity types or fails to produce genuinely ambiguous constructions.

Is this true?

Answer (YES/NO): NO